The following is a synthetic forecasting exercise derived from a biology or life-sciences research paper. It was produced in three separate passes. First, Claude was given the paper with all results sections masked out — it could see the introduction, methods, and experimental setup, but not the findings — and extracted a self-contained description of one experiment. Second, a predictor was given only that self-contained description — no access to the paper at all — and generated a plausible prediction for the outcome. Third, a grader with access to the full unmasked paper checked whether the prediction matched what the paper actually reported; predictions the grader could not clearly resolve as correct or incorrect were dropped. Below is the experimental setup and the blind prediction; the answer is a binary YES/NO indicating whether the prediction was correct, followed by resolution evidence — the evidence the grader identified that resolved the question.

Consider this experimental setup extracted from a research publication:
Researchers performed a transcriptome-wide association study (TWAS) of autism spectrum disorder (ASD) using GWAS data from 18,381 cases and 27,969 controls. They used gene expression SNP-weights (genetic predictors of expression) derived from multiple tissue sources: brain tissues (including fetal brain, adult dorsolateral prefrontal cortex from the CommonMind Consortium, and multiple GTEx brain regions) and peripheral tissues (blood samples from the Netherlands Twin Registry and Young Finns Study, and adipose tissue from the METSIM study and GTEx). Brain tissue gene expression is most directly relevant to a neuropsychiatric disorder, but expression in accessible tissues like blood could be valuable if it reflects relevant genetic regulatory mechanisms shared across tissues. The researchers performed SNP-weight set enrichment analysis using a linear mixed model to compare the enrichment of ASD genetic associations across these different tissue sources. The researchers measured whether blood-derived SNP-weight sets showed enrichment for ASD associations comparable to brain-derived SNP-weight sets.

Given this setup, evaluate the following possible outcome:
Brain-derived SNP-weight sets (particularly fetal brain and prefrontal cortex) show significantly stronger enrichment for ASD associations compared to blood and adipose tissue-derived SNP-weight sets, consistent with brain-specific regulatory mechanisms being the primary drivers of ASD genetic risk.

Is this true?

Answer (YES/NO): NO